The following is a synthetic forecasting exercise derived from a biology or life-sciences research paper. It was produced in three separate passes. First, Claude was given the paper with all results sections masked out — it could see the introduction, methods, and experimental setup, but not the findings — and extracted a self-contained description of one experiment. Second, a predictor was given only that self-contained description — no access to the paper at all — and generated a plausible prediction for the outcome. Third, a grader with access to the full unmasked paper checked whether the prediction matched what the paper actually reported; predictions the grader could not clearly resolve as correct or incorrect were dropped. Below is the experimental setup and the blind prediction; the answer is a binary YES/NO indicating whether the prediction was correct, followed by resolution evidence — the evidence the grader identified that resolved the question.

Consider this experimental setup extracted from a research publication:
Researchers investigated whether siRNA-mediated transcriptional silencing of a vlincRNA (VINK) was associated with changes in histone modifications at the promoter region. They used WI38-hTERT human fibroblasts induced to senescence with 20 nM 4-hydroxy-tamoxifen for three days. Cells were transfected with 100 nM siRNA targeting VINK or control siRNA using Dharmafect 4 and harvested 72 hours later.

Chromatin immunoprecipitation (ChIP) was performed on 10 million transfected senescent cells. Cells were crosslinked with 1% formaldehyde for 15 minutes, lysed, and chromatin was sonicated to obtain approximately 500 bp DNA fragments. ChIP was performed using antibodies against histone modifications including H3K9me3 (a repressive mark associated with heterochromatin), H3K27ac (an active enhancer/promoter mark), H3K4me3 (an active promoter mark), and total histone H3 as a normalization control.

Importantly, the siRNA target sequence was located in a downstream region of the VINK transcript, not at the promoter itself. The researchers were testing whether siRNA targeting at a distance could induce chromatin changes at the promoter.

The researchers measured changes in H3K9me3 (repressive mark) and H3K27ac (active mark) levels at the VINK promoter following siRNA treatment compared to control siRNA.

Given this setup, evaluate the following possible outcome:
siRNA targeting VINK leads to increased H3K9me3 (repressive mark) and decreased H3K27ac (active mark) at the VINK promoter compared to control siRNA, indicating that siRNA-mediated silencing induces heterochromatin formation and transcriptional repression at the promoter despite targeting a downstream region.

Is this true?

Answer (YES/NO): NO